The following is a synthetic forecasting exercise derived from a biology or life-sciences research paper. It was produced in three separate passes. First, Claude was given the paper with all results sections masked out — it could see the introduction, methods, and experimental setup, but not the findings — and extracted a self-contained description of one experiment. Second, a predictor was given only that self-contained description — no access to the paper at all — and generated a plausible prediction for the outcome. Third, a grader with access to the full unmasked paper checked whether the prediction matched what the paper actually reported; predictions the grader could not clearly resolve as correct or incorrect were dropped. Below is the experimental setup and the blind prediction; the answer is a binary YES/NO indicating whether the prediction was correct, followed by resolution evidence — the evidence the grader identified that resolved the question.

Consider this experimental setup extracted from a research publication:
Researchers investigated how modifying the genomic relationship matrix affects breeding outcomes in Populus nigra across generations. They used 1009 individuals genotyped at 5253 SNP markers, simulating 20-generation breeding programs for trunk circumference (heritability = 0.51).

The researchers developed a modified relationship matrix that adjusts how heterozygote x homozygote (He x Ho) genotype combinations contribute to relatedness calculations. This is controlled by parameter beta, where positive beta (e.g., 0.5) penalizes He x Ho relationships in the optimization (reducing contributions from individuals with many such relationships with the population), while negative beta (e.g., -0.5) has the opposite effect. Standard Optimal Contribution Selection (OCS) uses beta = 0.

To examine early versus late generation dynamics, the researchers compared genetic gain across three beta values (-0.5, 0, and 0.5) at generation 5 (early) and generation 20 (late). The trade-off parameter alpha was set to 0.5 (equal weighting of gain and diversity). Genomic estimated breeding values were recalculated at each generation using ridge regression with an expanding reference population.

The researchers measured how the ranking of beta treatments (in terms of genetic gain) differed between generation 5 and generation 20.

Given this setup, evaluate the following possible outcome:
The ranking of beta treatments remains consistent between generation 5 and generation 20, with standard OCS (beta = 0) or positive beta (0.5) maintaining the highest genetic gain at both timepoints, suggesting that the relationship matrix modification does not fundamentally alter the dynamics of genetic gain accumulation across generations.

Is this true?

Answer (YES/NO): NO